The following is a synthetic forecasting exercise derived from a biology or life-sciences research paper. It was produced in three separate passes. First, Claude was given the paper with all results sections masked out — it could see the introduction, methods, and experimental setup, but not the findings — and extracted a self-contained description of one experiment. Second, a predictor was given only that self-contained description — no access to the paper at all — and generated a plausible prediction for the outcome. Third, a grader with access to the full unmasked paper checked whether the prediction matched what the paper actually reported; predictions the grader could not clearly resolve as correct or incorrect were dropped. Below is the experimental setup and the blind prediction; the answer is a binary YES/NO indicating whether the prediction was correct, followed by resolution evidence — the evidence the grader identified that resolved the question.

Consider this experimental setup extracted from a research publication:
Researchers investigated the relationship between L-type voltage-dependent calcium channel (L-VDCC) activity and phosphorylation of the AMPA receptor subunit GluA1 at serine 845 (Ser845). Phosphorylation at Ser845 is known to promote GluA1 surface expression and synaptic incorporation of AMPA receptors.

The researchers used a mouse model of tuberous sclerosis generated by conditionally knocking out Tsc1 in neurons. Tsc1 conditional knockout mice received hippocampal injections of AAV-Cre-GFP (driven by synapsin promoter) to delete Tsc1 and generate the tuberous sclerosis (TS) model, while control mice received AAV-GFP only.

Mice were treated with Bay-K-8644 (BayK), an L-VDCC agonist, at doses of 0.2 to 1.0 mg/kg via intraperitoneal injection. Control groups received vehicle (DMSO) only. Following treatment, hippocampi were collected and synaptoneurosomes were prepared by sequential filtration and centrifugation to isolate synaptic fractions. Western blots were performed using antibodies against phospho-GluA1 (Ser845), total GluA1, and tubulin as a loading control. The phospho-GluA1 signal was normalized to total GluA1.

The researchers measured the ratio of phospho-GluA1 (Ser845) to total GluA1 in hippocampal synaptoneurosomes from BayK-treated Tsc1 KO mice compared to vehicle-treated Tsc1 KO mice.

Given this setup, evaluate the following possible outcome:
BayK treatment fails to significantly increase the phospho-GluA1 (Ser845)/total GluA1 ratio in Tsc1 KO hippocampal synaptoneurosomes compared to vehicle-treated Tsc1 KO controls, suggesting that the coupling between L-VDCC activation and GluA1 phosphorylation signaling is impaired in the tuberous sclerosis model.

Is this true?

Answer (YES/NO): NO